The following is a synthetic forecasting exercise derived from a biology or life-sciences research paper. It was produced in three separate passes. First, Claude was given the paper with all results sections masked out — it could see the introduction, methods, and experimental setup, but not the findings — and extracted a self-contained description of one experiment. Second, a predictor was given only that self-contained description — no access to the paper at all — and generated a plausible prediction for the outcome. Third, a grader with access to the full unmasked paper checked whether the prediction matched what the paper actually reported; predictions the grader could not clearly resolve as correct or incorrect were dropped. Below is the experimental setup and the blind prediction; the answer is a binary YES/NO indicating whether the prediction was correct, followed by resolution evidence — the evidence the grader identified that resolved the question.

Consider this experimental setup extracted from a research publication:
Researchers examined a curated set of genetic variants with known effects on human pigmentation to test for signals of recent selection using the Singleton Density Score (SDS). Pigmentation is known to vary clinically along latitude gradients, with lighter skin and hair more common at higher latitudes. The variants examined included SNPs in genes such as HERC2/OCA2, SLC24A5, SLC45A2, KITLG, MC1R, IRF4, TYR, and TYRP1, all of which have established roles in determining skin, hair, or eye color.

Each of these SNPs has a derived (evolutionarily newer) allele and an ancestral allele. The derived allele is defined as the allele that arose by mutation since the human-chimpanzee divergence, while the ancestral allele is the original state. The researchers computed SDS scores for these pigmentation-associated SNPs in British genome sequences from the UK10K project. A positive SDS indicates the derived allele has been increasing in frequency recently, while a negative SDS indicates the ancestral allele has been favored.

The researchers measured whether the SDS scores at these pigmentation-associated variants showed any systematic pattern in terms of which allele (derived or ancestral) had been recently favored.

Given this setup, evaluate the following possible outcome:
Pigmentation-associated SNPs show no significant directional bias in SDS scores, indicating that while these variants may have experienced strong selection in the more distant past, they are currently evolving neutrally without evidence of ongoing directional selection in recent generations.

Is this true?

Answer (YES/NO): NO